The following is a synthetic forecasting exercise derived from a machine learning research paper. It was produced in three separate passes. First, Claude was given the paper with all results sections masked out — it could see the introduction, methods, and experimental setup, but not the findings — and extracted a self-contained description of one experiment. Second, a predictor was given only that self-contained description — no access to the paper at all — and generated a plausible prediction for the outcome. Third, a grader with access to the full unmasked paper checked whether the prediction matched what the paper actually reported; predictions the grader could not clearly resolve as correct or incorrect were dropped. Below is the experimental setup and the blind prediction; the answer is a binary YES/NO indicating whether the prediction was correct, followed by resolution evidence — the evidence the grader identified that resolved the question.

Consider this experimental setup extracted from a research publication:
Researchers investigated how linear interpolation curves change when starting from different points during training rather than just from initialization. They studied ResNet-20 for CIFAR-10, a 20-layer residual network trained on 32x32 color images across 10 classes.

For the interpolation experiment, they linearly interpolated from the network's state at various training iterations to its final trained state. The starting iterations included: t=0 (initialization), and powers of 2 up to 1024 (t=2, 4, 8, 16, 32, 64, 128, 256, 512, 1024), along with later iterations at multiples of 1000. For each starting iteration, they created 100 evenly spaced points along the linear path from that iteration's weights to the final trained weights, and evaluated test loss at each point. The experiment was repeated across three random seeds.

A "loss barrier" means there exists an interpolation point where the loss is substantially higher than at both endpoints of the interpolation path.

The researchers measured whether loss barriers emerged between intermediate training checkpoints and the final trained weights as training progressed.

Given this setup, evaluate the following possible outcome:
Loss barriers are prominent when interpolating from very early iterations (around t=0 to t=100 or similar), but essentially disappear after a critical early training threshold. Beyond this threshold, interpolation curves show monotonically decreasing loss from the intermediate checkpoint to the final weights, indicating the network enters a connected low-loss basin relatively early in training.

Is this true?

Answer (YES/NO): NO